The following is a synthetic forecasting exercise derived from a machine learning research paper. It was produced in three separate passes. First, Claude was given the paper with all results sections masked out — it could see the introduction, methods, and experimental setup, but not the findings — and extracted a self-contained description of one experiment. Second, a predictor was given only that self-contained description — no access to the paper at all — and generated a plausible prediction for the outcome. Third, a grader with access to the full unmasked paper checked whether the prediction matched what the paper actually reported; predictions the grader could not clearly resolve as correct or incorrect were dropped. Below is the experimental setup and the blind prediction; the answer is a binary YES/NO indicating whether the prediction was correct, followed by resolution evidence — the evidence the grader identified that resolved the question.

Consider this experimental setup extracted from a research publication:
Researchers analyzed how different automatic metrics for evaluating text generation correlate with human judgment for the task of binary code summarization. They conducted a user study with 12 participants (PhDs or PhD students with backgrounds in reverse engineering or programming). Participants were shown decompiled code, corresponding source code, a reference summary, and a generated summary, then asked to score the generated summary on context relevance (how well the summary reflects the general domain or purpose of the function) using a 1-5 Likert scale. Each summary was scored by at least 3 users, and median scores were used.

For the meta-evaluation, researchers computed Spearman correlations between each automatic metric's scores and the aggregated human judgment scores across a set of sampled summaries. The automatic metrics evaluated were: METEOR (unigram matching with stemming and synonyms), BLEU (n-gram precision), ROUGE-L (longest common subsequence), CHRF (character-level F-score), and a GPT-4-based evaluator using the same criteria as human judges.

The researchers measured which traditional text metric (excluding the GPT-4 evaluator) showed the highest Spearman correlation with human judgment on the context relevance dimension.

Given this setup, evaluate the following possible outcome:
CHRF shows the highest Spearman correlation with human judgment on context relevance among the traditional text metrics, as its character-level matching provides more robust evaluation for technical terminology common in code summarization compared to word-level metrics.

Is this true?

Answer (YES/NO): YES